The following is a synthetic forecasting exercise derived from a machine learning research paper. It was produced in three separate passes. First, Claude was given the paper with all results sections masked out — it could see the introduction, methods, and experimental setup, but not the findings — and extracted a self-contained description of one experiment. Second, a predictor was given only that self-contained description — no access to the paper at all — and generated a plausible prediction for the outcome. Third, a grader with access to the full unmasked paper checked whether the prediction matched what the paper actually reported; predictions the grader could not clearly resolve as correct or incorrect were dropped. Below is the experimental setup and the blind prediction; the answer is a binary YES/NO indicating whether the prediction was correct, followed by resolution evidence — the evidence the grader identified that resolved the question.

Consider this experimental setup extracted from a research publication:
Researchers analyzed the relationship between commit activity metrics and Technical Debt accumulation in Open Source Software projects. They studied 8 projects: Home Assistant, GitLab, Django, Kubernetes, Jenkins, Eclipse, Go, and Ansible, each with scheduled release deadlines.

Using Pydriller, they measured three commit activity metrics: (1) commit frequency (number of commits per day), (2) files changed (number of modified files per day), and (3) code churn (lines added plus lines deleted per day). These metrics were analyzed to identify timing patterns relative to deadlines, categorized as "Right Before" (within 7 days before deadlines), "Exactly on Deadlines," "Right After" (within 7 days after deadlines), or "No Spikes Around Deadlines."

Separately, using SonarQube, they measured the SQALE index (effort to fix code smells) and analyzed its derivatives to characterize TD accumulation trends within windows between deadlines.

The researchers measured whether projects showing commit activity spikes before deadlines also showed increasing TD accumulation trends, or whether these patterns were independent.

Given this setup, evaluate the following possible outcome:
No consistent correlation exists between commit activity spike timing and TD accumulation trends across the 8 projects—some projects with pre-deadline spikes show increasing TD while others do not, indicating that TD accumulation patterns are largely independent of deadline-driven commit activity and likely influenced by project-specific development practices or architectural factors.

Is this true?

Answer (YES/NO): NO